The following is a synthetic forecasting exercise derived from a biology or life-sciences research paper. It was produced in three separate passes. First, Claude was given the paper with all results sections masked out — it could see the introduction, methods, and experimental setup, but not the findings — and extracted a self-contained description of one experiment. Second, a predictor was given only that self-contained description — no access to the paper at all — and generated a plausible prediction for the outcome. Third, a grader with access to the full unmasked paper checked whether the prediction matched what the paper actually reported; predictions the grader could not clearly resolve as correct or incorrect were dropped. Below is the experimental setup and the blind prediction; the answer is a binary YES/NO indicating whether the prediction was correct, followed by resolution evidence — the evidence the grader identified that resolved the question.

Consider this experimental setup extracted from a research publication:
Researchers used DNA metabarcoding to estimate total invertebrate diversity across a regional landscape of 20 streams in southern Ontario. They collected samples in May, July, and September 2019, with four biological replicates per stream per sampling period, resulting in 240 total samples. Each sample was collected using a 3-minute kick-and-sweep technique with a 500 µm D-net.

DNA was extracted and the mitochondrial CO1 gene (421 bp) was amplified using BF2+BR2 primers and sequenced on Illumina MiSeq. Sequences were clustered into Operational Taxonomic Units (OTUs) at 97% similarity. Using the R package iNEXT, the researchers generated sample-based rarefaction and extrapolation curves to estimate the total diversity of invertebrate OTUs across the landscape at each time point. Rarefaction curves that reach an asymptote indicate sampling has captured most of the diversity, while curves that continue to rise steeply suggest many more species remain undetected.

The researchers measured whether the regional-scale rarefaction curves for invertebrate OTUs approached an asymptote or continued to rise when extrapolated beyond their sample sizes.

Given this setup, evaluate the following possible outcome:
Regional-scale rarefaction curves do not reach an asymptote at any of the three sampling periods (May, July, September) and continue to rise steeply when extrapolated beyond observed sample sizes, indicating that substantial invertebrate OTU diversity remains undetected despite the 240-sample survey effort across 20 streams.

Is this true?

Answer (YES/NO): YES